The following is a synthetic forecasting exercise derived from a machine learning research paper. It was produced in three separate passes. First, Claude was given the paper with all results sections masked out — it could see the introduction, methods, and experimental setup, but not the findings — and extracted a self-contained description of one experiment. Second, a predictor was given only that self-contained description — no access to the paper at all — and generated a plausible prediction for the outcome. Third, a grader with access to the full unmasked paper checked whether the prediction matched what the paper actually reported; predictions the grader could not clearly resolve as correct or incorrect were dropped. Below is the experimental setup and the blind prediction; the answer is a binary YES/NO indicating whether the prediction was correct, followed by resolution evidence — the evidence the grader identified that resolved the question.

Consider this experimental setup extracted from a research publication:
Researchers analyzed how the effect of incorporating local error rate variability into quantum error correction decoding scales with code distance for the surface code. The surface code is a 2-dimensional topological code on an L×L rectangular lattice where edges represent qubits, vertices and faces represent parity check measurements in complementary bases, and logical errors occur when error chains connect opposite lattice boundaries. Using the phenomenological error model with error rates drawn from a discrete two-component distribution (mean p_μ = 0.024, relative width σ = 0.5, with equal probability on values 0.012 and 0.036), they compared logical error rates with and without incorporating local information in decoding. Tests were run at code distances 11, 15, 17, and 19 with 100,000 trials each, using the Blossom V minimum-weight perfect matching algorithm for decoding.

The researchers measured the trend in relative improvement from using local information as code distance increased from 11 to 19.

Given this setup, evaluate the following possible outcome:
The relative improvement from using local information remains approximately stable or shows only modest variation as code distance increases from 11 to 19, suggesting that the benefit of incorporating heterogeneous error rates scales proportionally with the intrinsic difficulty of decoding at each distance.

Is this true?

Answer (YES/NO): NO